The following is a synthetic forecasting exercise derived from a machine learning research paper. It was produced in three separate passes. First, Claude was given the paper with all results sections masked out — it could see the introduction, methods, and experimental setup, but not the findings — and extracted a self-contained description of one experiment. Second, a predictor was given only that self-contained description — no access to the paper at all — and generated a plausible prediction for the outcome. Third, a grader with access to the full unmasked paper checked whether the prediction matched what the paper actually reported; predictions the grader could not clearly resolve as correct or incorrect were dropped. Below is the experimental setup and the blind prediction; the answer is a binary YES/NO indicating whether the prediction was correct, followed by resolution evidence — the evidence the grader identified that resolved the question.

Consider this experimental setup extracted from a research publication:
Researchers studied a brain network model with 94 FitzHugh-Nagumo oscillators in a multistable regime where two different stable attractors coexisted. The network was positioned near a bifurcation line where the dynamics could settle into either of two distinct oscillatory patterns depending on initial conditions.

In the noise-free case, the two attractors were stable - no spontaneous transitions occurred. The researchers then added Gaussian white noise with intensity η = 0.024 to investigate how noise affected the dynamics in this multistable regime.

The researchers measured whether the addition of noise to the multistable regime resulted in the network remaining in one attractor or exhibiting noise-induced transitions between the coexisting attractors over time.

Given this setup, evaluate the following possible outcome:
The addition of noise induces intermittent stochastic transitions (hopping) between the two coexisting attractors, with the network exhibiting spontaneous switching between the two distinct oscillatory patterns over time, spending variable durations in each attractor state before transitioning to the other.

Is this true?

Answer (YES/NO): YES